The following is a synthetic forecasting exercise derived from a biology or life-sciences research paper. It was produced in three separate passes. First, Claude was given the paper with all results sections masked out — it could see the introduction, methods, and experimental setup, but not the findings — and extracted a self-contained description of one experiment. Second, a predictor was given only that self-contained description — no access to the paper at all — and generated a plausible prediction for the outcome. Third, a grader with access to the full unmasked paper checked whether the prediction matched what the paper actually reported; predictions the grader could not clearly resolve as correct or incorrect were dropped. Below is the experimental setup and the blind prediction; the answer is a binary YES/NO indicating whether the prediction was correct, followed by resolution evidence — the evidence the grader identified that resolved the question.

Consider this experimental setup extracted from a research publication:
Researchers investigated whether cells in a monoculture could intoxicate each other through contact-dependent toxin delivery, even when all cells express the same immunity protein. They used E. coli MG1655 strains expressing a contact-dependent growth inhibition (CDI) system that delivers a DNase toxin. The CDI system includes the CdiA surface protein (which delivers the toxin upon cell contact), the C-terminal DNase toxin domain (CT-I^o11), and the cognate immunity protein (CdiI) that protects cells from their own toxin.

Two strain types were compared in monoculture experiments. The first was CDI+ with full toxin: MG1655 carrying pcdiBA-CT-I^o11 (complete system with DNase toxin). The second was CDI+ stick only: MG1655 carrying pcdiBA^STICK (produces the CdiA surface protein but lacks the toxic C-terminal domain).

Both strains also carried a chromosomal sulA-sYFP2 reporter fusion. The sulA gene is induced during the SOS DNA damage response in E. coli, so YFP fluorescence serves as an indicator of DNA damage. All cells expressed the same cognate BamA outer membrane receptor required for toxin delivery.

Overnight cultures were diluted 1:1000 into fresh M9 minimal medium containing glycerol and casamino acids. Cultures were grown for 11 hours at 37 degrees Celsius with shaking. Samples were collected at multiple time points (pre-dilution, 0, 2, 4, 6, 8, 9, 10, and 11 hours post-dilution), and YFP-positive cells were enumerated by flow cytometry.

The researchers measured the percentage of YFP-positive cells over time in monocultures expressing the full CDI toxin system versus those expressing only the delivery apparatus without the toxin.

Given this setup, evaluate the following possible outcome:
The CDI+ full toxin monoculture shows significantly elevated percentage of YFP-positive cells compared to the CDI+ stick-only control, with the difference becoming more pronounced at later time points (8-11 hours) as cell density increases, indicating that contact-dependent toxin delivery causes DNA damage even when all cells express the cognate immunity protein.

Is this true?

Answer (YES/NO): YES